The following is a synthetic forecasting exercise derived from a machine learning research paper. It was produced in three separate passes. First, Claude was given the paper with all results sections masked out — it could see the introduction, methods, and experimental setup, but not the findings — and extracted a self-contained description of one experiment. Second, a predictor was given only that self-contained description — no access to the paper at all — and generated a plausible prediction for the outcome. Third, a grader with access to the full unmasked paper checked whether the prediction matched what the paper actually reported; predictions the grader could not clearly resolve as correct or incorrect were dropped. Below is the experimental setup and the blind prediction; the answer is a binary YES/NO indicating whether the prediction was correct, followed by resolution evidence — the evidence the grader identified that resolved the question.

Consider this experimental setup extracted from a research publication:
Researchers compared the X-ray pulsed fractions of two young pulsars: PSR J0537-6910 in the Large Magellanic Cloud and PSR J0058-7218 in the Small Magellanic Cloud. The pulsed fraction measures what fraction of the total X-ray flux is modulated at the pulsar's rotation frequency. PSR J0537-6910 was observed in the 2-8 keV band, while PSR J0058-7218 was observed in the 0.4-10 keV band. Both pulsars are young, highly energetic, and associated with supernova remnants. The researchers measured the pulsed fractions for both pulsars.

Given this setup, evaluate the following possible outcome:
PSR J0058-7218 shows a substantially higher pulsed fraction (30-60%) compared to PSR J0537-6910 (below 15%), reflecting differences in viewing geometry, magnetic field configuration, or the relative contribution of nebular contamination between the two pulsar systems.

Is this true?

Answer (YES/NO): NO